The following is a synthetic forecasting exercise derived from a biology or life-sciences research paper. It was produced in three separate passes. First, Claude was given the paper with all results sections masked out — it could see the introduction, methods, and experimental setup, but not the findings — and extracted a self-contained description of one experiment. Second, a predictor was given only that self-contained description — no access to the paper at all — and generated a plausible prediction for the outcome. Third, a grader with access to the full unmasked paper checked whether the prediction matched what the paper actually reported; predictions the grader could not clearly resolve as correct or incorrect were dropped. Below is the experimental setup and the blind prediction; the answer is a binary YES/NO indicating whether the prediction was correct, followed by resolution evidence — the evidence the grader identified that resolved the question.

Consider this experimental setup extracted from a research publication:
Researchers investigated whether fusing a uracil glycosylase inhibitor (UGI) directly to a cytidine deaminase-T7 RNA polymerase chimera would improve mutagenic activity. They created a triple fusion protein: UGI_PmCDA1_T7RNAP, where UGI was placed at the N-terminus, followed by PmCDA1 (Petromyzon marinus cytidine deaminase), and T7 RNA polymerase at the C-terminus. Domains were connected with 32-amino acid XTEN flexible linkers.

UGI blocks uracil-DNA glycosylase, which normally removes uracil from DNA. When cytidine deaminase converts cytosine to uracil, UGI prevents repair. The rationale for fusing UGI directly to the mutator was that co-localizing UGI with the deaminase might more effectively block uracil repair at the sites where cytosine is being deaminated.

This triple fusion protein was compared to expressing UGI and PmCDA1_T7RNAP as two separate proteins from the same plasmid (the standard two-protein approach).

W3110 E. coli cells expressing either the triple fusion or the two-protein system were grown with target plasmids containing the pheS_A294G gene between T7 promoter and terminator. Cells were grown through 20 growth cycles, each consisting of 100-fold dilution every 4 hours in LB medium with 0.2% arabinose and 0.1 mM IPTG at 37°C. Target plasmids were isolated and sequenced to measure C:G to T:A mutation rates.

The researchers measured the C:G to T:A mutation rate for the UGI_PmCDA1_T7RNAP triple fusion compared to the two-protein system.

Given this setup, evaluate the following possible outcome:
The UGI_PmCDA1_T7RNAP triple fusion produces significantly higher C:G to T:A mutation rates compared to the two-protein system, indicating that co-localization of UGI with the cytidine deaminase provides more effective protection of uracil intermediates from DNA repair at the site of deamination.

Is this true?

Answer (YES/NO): NO